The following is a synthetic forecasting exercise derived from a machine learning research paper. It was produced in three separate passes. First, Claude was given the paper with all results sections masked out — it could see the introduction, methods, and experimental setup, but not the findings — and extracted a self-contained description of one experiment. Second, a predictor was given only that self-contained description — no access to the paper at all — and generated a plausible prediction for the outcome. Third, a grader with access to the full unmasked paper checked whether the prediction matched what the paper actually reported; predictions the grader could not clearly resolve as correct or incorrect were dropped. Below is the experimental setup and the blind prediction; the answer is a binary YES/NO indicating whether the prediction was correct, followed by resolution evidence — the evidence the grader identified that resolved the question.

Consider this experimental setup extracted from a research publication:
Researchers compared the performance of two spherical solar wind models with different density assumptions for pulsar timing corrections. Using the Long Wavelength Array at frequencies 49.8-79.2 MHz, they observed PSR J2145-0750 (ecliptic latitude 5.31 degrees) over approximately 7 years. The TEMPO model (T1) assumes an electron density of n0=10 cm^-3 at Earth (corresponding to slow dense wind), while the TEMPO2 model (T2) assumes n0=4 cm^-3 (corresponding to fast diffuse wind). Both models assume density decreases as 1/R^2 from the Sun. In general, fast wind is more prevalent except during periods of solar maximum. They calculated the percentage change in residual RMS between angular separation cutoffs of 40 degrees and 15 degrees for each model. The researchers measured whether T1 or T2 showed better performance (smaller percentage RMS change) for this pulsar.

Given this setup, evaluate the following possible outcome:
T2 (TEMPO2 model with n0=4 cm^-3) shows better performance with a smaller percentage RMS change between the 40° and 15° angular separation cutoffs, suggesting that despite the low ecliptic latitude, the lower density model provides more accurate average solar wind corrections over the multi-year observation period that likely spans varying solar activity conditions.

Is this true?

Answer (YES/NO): NO